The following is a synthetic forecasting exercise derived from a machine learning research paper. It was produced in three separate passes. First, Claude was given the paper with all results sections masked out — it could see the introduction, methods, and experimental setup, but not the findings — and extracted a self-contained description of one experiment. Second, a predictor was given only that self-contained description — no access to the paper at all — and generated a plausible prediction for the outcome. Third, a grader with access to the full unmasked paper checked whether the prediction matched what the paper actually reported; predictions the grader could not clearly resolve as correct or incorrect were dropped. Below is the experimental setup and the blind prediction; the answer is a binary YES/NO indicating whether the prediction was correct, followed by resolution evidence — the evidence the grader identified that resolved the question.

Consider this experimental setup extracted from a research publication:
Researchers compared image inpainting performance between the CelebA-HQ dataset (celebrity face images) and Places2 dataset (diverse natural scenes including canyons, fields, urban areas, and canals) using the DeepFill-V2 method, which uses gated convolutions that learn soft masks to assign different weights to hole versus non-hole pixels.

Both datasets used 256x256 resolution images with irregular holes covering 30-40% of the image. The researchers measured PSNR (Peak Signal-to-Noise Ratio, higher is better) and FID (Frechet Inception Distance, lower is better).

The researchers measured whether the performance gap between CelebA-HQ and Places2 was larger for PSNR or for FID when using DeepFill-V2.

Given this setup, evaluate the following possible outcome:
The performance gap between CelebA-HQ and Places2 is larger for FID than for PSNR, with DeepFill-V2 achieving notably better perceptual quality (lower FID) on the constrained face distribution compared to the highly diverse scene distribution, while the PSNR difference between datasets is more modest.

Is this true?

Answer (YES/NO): YES